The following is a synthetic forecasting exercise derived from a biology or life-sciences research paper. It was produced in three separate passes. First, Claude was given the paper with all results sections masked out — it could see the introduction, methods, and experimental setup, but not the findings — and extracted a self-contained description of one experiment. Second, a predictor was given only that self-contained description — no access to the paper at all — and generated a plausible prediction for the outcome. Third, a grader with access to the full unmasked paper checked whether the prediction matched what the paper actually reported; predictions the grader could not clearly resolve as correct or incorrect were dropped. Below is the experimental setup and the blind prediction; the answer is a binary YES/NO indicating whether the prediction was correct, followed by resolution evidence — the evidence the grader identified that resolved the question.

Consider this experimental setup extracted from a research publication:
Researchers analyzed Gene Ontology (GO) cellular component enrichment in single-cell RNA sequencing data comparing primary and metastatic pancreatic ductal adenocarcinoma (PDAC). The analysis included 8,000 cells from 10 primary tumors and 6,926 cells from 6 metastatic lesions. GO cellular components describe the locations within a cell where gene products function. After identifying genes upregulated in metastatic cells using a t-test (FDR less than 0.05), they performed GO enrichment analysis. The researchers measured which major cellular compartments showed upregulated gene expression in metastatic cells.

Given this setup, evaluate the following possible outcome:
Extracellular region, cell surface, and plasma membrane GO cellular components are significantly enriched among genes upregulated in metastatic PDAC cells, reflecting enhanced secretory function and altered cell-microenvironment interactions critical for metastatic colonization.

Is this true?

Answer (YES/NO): NO